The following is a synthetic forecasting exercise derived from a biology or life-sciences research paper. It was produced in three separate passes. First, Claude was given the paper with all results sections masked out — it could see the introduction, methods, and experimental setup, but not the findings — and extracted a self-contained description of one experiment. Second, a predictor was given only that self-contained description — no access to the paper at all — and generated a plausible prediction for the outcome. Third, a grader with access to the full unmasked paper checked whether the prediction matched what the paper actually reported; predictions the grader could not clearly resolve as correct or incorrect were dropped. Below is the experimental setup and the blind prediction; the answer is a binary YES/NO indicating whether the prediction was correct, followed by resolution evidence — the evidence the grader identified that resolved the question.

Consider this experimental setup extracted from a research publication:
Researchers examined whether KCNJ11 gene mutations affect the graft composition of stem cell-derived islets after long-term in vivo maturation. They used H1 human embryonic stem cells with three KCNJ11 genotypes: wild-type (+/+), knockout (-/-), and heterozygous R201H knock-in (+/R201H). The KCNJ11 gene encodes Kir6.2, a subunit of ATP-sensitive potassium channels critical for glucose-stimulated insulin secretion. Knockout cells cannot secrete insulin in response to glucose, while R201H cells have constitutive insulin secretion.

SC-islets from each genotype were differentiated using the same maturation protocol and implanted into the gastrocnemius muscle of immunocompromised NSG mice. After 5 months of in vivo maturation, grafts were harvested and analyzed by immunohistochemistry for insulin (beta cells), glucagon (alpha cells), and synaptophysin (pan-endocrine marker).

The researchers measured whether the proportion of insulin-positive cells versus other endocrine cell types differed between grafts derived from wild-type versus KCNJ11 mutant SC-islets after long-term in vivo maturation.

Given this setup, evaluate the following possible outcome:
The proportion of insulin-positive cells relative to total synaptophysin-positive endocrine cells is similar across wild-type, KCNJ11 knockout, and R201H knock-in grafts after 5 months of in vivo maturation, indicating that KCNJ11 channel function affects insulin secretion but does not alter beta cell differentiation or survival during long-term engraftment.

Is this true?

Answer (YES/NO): NO